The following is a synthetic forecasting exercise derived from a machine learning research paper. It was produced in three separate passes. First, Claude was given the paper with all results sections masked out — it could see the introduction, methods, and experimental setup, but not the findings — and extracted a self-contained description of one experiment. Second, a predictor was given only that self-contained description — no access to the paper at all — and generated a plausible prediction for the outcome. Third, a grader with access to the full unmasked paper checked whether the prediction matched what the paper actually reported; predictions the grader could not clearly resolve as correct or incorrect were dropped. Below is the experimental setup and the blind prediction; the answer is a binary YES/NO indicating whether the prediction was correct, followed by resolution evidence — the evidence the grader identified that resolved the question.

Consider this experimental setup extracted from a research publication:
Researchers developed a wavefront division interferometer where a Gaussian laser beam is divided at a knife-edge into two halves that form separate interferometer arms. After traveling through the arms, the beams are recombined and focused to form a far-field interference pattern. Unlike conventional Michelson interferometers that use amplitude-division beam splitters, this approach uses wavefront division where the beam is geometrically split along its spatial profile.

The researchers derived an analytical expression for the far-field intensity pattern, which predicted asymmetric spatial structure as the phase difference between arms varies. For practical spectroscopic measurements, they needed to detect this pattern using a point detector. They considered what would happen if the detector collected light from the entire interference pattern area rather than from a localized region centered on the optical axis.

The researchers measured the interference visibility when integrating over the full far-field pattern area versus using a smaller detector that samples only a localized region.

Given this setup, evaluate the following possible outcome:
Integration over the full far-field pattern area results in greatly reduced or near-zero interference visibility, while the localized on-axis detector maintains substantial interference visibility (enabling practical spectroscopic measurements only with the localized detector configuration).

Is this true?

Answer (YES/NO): YES